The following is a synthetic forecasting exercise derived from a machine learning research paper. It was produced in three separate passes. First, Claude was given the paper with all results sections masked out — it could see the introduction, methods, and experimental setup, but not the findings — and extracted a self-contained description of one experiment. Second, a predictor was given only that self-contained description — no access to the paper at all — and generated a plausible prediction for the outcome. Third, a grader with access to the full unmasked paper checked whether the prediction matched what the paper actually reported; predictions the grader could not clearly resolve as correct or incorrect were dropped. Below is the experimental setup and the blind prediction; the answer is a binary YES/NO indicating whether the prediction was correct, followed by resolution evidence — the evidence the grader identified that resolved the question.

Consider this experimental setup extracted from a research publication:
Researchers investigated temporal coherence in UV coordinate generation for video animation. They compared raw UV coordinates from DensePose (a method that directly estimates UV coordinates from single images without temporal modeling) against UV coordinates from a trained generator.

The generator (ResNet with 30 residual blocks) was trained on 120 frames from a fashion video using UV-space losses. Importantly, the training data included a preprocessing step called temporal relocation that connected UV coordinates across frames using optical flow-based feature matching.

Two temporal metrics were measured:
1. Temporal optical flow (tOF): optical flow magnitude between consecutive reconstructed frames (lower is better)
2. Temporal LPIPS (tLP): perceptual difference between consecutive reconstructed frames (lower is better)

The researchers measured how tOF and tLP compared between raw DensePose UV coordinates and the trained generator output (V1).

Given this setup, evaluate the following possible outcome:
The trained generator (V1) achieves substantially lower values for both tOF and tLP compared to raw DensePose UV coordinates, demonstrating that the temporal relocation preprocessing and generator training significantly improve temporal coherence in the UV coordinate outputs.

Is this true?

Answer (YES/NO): NO